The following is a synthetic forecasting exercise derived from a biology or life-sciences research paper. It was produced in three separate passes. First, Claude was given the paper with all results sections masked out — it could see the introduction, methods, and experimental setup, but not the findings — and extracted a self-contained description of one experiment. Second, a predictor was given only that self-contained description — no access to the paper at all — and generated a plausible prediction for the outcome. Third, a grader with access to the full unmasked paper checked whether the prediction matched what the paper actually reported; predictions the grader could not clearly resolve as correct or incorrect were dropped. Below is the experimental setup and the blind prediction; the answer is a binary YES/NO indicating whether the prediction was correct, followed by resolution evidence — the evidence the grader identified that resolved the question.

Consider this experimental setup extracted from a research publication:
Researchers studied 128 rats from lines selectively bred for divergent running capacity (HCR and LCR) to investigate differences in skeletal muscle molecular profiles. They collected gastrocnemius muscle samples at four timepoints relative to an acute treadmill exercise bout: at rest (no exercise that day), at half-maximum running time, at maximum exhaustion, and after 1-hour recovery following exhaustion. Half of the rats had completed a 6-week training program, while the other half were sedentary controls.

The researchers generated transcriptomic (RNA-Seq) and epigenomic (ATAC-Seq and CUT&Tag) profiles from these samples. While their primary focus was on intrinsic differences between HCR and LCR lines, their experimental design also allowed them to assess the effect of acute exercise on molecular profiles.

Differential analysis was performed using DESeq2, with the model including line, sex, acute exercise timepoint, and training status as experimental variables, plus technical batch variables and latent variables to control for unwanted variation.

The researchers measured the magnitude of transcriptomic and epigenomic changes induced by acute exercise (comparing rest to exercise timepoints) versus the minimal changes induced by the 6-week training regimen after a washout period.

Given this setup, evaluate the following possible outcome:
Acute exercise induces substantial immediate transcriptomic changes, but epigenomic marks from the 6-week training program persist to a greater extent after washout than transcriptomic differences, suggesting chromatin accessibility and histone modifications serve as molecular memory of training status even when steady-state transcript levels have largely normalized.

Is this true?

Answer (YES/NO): NO